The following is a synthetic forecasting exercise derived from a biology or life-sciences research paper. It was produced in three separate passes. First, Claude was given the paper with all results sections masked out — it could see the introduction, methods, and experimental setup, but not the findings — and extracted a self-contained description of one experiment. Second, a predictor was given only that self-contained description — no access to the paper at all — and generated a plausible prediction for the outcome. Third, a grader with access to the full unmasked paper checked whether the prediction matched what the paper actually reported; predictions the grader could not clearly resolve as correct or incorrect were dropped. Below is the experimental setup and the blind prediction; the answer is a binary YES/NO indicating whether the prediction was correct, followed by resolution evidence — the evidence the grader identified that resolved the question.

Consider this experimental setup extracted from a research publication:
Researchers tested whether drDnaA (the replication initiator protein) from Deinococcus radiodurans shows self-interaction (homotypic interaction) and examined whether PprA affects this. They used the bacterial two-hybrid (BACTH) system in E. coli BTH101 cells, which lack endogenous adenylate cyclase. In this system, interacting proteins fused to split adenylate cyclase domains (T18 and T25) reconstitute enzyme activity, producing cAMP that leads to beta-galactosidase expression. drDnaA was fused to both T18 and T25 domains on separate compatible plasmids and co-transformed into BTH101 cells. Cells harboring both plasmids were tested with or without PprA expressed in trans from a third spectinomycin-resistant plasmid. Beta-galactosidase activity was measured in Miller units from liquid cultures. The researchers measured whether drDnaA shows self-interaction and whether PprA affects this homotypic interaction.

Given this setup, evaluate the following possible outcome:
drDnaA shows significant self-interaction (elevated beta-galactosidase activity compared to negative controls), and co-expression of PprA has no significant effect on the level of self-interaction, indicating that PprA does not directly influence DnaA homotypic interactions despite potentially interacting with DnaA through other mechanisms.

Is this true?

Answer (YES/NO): NO